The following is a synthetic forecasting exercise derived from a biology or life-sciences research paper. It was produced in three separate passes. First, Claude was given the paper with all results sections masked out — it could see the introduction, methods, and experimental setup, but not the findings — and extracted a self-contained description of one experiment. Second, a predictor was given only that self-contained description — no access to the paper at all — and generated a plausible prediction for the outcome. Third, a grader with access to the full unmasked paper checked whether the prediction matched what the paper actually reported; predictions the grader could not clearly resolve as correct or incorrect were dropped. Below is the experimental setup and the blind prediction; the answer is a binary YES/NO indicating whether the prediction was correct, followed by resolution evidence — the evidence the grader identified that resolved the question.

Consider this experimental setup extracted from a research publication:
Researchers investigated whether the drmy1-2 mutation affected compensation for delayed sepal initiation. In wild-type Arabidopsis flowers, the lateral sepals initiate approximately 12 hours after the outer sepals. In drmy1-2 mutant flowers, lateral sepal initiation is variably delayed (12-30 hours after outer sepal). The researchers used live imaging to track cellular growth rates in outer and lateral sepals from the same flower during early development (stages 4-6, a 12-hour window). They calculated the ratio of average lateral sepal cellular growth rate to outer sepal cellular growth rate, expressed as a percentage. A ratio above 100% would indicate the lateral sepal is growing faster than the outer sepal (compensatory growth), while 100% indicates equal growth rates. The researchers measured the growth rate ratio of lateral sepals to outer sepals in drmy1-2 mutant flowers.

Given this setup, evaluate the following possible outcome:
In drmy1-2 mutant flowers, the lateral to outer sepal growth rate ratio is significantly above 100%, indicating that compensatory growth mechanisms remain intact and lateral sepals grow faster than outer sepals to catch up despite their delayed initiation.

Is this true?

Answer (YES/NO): NO